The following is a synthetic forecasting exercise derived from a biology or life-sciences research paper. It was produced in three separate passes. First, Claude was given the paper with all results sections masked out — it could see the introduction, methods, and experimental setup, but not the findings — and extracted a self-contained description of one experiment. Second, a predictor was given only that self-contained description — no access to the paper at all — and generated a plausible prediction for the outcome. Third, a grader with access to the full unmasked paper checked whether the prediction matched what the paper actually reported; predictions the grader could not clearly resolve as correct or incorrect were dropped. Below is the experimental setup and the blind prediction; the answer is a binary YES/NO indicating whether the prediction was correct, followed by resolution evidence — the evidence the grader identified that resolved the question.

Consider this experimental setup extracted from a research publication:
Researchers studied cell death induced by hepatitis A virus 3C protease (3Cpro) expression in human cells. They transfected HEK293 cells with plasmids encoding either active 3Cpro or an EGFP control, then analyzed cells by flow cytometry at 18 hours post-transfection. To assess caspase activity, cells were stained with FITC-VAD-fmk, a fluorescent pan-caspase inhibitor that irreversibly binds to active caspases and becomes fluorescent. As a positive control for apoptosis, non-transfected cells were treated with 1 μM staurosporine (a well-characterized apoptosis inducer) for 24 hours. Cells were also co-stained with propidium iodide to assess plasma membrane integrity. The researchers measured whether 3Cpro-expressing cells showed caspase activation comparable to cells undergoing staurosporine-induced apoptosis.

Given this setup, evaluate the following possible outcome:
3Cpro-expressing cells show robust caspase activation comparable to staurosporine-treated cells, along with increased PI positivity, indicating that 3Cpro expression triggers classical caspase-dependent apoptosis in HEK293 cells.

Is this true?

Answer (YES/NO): NO